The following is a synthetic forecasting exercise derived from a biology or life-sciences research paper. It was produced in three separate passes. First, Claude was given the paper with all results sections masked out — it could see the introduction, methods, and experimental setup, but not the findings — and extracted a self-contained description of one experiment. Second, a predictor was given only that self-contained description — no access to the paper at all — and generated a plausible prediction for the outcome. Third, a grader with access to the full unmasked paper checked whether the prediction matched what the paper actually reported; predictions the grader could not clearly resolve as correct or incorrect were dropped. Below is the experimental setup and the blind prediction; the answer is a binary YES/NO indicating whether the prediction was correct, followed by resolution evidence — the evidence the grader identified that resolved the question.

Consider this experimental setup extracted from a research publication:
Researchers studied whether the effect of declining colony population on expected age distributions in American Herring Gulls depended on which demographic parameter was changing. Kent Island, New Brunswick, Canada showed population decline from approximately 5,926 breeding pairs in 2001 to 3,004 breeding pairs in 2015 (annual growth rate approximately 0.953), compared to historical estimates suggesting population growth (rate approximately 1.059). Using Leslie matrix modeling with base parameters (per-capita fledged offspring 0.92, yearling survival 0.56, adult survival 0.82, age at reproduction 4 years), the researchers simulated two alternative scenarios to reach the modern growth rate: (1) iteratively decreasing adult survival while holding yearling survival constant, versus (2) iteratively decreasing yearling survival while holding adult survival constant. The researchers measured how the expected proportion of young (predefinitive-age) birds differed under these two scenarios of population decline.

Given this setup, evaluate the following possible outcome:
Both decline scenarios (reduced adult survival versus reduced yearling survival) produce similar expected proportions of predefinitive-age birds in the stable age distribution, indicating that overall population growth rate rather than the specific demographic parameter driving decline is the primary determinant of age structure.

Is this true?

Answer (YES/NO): NO